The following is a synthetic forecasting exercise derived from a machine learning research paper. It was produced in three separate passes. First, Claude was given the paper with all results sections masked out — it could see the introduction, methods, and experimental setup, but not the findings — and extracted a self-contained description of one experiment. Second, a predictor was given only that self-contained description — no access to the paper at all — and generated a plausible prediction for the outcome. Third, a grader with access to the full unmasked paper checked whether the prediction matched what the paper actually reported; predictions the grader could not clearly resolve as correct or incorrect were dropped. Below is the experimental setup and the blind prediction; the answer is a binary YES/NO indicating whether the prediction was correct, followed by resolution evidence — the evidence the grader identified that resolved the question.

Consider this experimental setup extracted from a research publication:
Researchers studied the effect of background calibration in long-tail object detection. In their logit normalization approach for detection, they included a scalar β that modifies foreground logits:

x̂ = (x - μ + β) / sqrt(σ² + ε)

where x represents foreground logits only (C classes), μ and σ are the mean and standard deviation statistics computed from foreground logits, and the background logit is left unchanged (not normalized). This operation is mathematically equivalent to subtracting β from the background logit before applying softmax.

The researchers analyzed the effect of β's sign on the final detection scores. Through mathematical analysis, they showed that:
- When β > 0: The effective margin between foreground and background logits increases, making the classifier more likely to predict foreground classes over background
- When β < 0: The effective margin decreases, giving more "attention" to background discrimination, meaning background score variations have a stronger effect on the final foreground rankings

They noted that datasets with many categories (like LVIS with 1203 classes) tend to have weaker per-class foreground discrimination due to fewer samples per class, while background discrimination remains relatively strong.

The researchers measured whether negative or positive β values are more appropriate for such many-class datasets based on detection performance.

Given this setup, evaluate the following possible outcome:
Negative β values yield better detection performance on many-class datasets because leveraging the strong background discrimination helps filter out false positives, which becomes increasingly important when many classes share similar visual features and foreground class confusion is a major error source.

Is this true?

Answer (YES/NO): NO